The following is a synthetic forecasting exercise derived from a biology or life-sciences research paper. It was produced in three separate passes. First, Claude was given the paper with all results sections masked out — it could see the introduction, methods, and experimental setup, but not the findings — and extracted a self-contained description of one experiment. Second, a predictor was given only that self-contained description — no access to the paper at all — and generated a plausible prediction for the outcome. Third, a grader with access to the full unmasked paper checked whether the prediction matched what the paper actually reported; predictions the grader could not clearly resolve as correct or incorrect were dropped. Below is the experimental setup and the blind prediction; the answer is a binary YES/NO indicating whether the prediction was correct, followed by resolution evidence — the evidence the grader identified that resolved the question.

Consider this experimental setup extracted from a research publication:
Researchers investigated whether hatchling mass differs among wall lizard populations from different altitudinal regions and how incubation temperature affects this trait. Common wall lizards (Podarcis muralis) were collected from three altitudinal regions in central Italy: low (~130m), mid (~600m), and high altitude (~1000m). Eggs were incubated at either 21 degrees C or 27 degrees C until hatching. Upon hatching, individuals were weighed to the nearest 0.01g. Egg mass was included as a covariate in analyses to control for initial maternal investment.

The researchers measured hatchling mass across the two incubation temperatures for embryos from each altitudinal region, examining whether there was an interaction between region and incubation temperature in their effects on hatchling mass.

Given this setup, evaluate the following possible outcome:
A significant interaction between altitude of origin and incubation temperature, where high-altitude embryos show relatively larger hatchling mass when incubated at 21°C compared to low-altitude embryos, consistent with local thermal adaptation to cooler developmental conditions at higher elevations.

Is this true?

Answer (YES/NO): NO